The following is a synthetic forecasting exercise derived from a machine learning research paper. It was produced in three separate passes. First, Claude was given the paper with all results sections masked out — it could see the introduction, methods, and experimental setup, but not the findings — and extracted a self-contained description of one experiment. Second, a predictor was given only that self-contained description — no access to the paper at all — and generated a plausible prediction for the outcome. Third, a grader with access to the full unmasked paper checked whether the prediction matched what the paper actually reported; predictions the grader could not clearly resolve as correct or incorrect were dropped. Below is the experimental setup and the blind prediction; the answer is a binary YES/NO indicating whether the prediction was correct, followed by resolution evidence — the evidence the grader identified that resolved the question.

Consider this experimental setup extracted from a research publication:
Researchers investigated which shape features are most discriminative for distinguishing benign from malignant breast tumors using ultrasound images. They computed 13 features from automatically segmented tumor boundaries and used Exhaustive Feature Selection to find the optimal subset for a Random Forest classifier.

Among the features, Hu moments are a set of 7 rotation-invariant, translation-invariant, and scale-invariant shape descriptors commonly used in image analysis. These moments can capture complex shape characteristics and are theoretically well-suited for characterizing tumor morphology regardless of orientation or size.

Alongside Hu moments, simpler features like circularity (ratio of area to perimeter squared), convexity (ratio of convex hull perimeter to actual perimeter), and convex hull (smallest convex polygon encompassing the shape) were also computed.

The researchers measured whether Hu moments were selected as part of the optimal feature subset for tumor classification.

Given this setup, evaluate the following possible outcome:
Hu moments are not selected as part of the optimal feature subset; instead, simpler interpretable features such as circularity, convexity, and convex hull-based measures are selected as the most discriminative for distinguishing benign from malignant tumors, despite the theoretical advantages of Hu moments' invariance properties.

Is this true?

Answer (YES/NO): NO